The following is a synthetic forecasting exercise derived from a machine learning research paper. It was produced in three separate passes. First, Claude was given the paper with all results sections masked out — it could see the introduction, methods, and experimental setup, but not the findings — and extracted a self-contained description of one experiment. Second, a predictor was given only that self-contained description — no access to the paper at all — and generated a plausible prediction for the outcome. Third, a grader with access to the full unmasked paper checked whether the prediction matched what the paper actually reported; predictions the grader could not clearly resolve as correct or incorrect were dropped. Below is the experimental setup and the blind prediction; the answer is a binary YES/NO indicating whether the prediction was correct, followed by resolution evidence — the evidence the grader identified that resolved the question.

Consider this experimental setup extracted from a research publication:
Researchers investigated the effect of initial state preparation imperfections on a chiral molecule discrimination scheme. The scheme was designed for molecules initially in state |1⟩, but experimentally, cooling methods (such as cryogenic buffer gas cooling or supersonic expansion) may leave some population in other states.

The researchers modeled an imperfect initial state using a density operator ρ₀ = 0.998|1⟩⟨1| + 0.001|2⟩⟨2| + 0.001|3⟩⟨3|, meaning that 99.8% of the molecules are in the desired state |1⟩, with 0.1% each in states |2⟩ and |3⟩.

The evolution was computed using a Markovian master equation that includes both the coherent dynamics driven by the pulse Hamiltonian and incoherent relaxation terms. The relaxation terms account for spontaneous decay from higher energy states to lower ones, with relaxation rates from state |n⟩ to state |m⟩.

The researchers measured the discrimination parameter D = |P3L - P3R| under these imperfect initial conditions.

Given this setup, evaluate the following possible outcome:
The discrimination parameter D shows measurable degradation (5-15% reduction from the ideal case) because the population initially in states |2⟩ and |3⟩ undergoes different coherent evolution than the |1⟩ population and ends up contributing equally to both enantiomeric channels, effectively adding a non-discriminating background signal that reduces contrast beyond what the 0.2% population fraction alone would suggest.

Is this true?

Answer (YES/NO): NO